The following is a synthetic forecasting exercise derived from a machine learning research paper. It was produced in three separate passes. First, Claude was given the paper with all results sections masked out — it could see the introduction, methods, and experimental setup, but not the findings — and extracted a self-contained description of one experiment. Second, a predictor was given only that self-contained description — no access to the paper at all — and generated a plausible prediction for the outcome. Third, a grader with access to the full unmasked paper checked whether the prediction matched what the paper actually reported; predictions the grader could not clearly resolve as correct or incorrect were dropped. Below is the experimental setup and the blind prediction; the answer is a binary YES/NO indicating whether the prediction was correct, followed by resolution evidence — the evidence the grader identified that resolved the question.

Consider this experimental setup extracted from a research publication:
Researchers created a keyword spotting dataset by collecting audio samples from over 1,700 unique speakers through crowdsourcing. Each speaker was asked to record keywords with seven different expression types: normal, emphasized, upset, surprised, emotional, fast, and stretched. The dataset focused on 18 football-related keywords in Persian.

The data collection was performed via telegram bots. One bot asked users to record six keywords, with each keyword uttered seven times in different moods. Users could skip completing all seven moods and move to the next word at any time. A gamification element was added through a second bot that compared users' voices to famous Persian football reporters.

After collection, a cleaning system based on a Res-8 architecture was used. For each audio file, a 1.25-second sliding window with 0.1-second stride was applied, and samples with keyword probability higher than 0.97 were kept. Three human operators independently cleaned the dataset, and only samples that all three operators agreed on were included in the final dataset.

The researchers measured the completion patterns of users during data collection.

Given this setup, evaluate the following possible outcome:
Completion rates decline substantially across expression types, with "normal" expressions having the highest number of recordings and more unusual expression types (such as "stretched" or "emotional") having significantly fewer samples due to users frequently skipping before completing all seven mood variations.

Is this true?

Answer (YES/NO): NO